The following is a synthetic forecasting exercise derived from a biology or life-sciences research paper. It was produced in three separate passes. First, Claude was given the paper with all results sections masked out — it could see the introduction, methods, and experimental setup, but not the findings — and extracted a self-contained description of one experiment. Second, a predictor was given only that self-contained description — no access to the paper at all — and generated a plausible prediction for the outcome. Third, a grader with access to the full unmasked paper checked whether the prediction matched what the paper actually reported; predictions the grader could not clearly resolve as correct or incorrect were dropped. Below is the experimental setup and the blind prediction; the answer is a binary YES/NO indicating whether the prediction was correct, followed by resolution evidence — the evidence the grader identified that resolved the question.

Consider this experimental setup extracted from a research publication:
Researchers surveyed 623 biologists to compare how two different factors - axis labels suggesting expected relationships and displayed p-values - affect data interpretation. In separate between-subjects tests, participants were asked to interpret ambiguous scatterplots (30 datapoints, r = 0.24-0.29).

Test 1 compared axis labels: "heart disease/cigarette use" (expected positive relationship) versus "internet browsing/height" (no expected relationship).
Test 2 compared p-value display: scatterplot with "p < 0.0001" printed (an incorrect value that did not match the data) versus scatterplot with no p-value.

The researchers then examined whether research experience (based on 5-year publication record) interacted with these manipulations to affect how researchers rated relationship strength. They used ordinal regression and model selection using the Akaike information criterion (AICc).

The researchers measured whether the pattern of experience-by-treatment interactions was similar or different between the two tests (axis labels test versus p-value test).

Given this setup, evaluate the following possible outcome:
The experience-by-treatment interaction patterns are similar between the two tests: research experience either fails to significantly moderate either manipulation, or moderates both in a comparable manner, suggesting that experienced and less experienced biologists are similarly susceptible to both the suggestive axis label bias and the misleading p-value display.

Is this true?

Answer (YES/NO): NO